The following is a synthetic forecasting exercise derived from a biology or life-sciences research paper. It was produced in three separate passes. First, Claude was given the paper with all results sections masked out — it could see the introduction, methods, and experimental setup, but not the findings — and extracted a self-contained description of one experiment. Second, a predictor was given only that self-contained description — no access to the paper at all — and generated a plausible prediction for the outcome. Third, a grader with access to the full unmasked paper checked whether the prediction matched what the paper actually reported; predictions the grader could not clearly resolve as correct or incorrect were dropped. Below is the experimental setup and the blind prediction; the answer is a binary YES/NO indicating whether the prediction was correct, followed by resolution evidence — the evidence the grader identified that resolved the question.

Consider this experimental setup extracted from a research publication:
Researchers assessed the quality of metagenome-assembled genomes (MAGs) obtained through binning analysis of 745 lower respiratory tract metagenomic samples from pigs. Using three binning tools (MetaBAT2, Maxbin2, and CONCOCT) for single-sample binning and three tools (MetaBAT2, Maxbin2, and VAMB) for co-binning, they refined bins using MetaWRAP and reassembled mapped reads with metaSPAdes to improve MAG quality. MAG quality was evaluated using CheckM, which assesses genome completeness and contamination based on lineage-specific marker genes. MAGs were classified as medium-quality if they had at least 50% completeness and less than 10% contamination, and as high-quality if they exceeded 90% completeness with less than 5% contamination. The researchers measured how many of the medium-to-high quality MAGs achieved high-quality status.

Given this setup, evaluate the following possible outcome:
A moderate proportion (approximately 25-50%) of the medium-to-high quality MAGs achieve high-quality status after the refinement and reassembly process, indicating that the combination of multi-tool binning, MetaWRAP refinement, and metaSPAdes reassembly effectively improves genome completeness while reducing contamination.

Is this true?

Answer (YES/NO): YES